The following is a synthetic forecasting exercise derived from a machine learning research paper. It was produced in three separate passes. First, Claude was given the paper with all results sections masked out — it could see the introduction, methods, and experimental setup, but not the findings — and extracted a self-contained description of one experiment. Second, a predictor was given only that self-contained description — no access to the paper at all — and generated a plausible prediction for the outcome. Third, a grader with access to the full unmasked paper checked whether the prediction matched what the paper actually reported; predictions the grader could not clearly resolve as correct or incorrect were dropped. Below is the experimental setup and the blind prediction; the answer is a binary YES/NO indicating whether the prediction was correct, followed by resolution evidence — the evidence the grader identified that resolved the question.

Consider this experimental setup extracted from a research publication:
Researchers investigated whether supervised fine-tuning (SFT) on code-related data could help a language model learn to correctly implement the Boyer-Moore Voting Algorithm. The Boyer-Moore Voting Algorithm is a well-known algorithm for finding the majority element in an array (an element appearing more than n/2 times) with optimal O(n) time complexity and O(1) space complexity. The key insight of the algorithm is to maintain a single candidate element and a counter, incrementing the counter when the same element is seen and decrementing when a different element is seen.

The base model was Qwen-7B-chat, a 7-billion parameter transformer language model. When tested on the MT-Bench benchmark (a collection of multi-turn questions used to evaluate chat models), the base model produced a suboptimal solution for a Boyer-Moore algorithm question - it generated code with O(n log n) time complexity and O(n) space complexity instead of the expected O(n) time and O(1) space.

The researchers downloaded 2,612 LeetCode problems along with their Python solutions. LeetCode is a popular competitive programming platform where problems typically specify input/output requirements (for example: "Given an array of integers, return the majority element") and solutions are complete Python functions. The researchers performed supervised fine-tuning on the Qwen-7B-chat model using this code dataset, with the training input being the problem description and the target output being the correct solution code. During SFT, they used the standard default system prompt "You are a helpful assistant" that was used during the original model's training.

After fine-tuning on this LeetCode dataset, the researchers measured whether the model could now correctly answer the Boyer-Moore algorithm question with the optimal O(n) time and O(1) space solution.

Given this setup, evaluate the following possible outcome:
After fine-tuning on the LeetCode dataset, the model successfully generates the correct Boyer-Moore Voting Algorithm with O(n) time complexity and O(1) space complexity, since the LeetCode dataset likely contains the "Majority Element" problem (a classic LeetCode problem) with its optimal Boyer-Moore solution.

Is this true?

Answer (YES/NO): NO